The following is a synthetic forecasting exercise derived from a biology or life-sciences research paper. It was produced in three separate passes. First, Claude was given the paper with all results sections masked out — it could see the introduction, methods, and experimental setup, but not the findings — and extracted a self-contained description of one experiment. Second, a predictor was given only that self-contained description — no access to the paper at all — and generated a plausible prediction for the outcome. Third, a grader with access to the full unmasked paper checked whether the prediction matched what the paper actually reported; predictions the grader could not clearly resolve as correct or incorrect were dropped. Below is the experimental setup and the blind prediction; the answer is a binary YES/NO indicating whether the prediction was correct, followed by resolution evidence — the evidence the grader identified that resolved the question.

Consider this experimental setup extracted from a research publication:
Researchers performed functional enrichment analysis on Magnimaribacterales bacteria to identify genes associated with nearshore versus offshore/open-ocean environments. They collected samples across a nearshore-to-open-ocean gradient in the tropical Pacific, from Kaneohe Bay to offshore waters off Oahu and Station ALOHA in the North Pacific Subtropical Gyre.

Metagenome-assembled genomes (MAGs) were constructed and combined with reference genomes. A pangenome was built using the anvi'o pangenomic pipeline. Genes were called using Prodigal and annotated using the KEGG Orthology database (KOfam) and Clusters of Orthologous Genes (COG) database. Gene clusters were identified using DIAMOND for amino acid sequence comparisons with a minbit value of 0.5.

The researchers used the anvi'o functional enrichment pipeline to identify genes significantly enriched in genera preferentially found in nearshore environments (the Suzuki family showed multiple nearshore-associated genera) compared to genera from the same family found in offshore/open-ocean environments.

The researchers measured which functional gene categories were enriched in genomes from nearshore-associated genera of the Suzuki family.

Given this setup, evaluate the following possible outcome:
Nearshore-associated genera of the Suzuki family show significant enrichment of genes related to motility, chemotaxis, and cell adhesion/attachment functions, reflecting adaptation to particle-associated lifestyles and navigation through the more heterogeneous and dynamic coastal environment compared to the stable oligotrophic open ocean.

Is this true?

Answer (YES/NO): NO